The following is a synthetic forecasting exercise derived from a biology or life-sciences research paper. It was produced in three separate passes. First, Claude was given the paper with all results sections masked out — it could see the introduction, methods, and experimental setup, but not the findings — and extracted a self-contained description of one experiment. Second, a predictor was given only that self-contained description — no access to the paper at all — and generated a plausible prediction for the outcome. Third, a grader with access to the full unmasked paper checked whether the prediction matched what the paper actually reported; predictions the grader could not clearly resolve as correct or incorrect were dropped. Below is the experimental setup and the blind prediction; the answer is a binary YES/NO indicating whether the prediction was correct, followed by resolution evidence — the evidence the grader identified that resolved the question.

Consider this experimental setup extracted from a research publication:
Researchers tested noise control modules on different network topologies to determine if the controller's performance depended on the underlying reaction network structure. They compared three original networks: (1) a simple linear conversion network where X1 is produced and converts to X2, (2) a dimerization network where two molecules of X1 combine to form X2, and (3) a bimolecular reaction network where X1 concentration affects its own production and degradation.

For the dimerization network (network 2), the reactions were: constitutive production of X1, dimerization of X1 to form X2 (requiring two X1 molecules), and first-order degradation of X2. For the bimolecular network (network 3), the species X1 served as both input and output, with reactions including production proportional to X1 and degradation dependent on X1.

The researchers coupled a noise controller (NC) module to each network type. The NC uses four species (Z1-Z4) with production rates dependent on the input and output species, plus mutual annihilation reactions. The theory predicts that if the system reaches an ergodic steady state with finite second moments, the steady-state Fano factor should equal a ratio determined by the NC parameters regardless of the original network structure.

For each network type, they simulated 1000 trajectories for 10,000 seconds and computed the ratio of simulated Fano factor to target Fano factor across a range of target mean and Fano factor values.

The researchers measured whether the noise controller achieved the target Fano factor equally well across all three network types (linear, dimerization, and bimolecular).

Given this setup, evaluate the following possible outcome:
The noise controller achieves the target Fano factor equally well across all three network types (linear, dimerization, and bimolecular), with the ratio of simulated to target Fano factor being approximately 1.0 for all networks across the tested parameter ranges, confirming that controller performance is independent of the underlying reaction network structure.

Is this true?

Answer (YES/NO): YES